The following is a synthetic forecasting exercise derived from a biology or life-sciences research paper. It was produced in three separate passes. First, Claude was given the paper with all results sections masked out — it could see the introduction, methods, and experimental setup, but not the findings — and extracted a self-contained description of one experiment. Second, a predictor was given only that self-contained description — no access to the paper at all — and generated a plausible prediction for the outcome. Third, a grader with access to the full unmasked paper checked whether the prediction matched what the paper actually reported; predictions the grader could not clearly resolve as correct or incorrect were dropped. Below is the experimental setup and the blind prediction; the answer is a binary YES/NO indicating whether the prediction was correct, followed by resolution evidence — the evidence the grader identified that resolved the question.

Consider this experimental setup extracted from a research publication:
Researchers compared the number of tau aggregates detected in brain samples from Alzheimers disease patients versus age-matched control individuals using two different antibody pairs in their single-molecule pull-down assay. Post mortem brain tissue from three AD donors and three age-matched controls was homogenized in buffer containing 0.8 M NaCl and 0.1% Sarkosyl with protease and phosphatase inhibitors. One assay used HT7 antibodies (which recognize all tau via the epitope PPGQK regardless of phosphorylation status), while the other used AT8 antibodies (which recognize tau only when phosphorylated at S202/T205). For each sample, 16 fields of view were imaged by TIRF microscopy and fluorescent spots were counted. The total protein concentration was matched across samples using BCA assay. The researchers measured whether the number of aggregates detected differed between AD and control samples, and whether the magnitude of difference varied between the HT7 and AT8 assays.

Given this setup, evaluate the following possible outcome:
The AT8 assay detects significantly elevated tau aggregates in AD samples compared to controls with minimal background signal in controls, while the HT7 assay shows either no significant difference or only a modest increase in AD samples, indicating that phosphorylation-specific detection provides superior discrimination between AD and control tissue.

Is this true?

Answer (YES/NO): NO